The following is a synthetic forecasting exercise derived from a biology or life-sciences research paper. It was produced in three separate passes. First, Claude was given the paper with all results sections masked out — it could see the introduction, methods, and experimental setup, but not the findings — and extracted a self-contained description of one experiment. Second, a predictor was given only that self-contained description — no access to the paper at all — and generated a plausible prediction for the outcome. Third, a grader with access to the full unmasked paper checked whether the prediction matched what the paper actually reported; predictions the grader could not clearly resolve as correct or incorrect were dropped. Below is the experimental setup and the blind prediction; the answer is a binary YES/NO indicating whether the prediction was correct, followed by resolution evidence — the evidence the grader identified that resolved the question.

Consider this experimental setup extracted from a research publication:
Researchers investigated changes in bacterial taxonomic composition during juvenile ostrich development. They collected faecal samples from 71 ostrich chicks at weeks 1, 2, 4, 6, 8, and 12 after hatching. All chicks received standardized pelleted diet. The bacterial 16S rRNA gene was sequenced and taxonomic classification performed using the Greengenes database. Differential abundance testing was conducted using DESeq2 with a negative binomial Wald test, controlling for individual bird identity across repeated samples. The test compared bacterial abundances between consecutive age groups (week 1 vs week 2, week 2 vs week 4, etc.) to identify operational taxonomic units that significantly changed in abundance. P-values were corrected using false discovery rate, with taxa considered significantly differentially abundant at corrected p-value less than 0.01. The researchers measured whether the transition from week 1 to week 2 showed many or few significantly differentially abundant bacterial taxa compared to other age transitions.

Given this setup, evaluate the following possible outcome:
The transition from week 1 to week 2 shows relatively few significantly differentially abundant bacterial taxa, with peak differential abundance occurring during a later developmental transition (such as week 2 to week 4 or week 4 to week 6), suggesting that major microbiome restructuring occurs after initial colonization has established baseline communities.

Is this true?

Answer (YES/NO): YES